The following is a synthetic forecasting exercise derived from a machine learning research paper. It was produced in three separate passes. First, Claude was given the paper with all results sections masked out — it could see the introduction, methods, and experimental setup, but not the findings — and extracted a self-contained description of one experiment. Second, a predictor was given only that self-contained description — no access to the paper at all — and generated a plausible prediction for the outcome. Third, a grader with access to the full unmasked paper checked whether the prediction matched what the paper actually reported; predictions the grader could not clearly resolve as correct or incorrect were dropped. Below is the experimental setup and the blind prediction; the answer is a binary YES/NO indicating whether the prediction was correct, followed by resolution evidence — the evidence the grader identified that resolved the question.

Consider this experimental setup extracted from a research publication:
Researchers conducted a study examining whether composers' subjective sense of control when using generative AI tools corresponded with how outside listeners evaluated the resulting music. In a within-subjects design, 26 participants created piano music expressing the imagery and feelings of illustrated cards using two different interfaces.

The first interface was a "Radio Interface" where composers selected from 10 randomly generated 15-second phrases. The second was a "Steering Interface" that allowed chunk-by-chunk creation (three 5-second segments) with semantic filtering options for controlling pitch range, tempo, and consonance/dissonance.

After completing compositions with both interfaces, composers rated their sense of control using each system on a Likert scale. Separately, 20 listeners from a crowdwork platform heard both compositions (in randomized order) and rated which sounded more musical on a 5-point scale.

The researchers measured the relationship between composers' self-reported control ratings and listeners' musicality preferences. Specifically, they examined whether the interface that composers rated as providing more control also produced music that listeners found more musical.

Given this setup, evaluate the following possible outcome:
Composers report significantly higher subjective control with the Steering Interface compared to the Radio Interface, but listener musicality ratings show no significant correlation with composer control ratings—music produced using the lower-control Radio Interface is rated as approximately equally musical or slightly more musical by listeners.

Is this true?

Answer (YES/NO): NO